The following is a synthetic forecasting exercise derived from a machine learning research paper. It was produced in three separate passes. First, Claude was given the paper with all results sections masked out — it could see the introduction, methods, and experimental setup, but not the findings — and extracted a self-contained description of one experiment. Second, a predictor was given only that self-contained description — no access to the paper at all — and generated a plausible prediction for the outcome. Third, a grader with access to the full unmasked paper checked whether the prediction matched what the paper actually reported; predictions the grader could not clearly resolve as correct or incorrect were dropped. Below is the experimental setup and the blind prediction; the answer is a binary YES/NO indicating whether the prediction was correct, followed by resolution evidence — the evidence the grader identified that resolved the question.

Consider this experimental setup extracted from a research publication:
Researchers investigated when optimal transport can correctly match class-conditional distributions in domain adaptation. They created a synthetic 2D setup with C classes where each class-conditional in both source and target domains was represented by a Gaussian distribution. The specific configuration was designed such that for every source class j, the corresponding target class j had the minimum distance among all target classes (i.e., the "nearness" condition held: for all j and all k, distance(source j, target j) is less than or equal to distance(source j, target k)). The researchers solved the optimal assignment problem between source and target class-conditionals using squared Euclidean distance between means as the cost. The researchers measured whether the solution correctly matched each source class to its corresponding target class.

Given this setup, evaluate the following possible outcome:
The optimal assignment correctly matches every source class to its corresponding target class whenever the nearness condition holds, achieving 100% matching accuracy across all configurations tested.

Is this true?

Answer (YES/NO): YES